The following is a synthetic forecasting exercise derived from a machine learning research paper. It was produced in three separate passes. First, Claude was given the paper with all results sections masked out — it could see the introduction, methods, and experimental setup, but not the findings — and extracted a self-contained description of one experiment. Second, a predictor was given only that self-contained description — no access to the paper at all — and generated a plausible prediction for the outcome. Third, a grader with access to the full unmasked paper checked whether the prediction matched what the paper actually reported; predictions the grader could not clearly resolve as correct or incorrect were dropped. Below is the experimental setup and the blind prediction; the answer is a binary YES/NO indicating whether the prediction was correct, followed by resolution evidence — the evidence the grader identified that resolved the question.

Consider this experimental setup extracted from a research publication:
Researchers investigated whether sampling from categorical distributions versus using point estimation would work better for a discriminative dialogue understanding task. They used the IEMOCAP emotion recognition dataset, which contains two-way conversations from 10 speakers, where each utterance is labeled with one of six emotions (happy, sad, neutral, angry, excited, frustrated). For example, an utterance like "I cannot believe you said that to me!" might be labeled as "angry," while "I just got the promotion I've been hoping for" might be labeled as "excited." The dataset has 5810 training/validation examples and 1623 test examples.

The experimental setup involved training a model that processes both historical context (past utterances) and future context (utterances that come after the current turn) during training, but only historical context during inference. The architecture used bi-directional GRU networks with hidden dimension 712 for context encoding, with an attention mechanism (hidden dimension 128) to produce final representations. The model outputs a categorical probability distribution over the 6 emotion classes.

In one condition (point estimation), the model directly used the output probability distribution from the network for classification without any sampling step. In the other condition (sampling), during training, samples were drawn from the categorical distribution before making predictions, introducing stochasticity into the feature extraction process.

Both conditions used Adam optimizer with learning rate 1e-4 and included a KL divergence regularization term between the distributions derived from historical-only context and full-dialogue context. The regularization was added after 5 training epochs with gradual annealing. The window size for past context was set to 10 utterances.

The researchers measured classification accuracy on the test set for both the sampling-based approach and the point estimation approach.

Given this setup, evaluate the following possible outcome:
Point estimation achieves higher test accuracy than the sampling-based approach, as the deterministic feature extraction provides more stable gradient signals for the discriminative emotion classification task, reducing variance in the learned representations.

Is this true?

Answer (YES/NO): YES